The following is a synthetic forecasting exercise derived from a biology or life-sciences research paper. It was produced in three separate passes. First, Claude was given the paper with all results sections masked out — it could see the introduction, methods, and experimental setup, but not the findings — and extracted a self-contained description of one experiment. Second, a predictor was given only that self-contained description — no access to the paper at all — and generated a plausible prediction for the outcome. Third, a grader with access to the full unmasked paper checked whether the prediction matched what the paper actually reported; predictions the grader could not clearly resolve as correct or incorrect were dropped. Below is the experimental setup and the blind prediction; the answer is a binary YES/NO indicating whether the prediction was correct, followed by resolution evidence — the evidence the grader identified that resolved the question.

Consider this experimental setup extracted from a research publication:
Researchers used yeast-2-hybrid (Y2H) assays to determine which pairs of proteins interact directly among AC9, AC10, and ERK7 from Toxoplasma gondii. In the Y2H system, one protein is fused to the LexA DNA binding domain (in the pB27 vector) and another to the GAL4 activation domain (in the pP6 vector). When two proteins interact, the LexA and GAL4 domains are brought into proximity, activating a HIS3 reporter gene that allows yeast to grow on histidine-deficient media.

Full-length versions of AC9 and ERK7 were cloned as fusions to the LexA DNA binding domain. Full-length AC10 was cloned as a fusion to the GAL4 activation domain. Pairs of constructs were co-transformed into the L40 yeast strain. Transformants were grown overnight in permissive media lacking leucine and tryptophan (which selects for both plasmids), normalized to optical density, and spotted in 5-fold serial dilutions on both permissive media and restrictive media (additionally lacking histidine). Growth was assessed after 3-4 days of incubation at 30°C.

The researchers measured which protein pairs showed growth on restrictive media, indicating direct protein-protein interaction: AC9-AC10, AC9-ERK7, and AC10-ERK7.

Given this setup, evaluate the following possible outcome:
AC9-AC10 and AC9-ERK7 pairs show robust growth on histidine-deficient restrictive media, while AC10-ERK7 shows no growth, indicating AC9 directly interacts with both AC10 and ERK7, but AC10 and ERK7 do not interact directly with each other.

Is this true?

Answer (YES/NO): NO